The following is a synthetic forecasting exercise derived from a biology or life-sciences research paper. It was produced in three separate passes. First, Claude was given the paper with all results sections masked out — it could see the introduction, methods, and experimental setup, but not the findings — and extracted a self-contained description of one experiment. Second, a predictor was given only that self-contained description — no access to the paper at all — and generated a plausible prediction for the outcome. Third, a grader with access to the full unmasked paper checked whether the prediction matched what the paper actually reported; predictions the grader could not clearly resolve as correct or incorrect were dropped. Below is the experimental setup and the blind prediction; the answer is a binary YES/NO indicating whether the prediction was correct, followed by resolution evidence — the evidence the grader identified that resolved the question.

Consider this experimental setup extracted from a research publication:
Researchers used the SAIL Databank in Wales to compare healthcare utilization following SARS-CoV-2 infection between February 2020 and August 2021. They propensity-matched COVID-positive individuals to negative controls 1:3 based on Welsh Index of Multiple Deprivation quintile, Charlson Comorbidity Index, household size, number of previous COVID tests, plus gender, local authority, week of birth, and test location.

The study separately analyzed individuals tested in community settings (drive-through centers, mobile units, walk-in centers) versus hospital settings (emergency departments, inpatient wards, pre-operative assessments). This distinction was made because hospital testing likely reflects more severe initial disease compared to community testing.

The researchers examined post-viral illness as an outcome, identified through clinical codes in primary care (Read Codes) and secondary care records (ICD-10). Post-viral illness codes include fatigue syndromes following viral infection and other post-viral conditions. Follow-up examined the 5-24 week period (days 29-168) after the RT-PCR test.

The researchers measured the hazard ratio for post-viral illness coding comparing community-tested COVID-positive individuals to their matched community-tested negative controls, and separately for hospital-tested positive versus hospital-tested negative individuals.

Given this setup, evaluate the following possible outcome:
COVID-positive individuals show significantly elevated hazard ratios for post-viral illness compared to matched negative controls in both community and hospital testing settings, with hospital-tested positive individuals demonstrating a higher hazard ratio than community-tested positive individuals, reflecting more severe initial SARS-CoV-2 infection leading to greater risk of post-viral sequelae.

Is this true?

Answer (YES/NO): NO